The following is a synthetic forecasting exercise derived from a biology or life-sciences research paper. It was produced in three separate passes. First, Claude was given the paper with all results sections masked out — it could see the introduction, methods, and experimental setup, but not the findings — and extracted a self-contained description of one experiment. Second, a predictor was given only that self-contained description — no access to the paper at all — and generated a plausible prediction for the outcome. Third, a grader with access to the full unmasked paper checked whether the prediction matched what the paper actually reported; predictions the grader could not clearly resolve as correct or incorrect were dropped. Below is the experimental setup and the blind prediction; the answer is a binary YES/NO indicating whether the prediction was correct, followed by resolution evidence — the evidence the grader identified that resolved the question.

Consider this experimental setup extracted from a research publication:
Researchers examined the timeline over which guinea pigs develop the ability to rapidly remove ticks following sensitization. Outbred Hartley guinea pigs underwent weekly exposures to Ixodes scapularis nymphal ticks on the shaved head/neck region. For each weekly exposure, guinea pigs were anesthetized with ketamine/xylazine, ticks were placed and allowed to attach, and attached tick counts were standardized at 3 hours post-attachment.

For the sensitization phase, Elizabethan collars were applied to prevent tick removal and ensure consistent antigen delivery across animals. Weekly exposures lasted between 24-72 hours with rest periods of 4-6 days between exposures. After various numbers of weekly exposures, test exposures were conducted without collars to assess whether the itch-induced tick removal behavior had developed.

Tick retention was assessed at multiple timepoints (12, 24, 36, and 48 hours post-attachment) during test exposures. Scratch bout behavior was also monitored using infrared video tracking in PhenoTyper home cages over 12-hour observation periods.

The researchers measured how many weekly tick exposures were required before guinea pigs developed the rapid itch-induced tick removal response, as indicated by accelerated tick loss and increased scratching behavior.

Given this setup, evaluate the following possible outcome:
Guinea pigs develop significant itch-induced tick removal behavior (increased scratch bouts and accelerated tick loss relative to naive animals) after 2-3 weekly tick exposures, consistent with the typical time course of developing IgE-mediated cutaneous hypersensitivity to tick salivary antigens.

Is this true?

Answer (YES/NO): NO